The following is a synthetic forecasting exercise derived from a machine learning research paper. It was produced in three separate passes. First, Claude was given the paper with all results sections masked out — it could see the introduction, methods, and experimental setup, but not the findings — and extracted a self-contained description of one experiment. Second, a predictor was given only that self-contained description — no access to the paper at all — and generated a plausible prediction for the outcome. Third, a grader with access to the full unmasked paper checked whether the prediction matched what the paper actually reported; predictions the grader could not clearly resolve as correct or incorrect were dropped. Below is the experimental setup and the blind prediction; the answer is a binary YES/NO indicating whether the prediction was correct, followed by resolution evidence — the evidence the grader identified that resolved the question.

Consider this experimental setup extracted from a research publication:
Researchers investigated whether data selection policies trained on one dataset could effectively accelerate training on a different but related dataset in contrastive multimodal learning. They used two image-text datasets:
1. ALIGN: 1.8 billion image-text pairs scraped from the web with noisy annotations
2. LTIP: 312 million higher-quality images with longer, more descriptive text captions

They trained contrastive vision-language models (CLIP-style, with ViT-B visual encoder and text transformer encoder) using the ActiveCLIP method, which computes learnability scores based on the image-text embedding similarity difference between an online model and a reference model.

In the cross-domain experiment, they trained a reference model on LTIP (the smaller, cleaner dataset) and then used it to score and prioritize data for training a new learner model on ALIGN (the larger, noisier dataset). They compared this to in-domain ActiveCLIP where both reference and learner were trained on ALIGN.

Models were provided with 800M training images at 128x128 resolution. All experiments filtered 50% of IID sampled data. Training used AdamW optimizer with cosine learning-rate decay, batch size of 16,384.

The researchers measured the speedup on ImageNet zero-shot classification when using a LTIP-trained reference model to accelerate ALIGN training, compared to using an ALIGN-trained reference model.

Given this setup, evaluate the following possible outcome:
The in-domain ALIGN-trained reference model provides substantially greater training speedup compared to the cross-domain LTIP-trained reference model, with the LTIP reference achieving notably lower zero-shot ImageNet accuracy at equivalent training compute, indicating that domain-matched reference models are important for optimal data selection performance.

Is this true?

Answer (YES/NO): NO